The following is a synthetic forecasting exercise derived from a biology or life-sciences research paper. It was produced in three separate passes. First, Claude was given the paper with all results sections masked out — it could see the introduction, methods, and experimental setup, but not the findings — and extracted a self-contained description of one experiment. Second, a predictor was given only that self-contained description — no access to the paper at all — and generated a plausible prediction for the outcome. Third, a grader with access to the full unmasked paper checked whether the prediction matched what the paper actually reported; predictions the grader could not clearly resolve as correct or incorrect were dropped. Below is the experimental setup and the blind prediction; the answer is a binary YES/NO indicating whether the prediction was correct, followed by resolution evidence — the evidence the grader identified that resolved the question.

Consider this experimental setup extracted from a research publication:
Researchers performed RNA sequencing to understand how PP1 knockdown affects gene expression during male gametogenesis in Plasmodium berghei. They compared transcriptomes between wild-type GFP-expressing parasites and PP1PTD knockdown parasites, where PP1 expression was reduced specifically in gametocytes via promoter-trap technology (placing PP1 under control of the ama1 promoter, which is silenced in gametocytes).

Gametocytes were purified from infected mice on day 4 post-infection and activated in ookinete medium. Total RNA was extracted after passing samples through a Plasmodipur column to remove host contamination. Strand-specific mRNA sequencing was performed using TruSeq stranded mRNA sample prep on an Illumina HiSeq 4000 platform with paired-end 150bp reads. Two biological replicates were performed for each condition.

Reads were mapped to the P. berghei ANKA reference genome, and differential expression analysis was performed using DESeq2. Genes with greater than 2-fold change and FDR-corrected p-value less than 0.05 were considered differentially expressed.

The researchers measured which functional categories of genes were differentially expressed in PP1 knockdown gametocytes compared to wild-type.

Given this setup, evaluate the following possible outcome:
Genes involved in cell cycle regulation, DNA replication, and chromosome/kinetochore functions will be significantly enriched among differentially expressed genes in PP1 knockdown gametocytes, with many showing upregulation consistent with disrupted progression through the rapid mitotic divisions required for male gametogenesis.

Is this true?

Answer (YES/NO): NO